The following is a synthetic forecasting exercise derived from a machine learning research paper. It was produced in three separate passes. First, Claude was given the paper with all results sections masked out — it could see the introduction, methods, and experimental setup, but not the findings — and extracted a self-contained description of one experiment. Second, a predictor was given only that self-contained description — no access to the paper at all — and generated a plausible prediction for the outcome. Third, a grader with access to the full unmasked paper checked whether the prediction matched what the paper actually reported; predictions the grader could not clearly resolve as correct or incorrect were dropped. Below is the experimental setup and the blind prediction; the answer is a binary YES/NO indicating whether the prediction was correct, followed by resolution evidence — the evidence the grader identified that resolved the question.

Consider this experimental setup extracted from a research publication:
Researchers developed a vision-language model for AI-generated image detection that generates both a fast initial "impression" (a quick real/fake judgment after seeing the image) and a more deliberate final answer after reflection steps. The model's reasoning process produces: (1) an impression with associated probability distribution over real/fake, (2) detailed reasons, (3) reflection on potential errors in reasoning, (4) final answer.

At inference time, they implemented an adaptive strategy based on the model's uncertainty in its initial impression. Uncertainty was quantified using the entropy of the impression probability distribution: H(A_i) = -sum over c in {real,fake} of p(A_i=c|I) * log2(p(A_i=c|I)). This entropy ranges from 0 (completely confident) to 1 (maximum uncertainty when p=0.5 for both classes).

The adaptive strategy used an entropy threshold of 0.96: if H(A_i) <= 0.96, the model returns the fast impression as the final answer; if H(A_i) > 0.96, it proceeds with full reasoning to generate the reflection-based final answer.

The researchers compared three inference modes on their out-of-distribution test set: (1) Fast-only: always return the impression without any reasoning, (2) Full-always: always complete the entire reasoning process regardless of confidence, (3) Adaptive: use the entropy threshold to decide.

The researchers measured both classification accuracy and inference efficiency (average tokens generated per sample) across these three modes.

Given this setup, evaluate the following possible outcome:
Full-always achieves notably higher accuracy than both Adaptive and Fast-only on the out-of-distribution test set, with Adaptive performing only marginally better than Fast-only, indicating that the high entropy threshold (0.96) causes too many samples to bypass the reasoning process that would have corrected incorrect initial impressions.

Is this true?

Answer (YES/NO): NO